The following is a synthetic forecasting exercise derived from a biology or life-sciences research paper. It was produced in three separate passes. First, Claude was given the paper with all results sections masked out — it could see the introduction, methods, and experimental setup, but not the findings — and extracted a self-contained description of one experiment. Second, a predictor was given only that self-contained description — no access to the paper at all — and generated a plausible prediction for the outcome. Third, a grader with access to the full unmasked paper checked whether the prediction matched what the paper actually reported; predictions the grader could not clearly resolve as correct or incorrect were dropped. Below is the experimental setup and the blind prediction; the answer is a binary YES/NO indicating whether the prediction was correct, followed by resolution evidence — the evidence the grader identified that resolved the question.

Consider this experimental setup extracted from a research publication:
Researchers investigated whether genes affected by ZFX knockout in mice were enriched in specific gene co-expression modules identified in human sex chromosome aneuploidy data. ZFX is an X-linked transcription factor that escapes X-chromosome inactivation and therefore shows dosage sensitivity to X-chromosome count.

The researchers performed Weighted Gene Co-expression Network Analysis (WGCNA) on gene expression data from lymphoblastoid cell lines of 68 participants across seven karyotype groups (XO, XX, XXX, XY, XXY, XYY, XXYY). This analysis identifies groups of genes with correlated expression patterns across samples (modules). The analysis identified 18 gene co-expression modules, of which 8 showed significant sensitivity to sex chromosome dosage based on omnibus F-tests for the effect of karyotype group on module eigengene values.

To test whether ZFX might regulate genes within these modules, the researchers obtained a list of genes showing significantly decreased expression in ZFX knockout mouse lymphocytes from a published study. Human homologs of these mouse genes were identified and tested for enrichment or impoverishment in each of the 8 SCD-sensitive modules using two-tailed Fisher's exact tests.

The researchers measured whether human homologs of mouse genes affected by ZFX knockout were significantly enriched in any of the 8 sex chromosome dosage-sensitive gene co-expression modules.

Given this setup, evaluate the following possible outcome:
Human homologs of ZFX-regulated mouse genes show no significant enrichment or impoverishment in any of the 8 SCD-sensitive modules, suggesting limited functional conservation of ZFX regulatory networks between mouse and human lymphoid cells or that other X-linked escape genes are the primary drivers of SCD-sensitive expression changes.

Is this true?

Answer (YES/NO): NO